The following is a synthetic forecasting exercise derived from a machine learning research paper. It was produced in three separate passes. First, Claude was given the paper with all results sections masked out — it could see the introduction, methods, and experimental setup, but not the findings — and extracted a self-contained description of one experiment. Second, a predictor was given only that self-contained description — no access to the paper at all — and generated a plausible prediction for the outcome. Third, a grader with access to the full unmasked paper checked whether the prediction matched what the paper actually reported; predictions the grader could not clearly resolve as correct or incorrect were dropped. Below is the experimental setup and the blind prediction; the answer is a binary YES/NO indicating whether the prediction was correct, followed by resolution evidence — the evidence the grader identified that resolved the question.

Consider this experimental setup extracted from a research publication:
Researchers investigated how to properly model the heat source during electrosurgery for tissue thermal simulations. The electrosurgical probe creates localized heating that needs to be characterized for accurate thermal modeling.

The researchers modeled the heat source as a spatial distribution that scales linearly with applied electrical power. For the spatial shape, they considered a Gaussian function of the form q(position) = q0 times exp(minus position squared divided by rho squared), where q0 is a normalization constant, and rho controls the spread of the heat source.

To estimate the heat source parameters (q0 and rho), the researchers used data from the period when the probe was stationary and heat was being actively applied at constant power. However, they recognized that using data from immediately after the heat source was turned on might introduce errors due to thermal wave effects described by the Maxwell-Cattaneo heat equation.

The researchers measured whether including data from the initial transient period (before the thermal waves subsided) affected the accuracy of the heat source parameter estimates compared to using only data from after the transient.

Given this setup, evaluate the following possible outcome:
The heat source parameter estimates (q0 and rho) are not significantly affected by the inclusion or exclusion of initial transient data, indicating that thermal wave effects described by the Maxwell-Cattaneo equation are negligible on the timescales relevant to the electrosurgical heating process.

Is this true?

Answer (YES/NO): NO